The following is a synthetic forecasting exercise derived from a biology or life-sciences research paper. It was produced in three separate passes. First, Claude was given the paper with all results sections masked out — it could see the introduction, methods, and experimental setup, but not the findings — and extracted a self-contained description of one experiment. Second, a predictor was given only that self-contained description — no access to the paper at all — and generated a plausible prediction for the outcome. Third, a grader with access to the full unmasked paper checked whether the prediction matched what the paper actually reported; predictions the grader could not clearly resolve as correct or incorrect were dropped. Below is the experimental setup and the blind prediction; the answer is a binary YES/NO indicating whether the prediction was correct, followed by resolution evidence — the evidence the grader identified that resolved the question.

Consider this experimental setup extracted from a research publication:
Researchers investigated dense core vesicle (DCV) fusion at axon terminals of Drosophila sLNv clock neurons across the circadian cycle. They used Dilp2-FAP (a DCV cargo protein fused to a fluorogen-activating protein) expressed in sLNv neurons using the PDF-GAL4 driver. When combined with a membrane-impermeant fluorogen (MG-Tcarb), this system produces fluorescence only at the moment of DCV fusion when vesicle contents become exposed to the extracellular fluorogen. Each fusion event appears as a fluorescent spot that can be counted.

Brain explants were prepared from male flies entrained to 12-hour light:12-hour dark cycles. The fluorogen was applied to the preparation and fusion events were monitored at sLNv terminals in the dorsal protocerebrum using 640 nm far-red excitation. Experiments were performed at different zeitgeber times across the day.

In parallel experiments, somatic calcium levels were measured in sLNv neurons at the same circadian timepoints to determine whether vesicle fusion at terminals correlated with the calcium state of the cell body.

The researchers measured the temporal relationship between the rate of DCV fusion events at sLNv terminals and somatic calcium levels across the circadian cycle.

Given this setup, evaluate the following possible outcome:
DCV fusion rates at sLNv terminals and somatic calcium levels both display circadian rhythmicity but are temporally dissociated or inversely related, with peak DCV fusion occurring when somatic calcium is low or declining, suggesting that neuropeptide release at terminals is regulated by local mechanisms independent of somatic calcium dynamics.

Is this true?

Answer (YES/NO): YES